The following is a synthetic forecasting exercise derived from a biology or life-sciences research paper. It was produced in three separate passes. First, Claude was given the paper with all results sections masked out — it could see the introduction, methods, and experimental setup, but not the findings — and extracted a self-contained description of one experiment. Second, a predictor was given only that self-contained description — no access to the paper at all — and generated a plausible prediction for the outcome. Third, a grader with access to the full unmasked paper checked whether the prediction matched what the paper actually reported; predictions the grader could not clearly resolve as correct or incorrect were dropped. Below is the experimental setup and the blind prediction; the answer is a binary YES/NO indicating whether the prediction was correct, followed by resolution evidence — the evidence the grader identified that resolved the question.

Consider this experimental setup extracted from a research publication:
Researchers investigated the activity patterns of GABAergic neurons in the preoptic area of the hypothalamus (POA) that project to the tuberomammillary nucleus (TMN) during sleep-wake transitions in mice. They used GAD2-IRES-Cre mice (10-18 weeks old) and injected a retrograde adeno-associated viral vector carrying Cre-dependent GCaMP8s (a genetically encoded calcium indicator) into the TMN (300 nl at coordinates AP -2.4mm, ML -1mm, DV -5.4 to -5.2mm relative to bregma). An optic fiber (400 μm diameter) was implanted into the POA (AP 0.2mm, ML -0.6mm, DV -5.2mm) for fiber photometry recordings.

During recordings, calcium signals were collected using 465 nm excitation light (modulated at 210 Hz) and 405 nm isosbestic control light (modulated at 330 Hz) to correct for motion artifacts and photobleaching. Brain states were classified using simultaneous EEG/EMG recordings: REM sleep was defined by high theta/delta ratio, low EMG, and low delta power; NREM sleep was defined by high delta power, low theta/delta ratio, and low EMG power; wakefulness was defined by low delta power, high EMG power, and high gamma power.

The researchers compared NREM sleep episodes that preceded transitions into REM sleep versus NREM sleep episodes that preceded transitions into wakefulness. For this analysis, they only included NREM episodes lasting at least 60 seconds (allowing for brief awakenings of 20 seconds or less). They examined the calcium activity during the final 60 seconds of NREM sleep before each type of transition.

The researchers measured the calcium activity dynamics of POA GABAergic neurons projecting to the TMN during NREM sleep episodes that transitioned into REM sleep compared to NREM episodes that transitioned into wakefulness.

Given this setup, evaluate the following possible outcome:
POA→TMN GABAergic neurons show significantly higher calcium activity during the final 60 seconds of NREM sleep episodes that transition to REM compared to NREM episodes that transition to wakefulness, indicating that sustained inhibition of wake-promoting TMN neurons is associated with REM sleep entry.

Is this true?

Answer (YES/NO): YES